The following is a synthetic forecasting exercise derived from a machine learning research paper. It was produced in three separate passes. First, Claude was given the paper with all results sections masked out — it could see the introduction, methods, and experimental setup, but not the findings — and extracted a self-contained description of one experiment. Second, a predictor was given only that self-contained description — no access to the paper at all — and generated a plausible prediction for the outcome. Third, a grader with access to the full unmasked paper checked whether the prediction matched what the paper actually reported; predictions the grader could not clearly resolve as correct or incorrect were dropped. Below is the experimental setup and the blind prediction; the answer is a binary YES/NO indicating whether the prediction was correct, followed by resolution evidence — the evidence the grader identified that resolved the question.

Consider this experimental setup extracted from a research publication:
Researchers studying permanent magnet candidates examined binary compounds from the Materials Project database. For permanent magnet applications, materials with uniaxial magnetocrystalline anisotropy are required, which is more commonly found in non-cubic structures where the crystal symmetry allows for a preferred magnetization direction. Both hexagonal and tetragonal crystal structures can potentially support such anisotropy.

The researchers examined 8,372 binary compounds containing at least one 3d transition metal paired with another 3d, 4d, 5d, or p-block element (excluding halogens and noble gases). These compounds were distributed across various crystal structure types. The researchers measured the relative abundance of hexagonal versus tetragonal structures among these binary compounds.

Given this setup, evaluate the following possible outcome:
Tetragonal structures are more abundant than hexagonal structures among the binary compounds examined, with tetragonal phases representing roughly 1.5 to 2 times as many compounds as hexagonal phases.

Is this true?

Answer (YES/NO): NO